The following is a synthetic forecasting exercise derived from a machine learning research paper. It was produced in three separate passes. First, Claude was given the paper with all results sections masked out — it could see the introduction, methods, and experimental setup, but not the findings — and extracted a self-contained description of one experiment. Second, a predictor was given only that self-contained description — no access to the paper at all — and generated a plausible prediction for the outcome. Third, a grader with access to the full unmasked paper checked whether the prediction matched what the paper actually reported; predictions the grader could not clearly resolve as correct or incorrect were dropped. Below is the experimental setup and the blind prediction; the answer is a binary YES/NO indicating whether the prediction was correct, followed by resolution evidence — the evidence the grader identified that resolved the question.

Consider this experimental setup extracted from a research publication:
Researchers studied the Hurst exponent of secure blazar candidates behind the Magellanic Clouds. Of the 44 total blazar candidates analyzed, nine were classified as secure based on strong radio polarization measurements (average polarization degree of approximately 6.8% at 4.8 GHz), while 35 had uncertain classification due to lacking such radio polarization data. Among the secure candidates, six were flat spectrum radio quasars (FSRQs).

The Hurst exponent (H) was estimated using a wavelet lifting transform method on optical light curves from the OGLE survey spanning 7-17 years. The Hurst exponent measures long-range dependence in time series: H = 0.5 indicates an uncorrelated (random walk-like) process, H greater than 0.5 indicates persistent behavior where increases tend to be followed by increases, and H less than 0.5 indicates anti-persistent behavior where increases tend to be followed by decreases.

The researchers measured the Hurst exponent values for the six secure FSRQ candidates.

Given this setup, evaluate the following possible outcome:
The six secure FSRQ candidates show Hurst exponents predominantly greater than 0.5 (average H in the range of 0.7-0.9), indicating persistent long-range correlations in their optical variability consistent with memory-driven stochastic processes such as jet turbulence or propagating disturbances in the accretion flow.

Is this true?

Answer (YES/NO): NO